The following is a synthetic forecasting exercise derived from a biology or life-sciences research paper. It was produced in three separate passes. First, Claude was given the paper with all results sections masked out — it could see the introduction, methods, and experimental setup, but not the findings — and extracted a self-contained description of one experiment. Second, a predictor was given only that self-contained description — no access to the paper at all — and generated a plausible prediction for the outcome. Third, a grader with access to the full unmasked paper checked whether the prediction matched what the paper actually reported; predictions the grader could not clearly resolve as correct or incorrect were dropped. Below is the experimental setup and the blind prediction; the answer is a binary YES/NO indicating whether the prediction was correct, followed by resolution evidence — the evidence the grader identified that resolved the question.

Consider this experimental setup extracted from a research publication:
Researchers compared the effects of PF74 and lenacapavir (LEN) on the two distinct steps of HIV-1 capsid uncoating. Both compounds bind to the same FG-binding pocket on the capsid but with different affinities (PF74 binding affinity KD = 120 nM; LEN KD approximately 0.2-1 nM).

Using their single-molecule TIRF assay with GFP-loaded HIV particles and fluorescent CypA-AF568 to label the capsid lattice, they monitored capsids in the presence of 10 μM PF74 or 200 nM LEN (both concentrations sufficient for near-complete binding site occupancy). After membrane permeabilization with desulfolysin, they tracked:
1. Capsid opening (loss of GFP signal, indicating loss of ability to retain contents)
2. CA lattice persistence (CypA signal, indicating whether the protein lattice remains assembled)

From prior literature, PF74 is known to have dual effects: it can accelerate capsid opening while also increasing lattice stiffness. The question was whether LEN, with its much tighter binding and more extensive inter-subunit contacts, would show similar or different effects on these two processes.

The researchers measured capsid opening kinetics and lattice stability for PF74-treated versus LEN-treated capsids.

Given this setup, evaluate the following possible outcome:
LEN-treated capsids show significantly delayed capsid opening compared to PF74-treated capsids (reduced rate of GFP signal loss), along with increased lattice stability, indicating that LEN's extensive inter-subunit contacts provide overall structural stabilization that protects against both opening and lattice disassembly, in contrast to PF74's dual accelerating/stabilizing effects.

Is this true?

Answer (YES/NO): NO